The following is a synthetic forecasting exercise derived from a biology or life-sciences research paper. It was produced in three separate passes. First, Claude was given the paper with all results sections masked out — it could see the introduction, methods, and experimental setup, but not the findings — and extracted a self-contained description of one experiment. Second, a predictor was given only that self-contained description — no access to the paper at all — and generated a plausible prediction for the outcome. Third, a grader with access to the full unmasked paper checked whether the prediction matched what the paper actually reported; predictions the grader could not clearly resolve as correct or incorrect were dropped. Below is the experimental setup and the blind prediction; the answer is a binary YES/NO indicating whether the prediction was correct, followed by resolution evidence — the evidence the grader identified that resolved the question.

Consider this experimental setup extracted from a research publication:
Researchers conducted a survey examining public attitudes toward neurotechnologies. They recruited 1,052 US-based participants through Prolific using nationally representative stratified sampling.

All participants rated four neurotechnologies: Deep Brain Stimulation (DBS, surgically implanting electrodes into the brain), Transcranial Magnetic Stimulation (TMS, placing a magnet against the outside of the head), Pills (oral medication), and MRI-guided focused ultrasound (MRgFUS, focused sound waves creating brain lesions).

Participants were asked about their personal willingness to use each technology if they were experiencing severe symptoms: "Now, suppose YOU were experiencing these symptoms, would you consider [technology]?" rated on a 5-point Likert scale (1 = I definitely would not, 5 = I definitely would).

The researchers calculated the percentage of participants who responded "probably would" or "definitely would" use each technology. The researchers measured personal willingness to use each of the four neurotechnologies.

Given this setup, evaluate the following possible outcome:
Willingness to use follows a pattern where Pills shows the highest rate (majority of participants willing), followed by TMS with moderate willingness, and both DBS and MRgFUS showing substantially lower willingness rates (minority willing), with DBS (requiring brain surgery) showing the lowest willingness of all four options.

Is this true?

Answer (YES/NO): YES